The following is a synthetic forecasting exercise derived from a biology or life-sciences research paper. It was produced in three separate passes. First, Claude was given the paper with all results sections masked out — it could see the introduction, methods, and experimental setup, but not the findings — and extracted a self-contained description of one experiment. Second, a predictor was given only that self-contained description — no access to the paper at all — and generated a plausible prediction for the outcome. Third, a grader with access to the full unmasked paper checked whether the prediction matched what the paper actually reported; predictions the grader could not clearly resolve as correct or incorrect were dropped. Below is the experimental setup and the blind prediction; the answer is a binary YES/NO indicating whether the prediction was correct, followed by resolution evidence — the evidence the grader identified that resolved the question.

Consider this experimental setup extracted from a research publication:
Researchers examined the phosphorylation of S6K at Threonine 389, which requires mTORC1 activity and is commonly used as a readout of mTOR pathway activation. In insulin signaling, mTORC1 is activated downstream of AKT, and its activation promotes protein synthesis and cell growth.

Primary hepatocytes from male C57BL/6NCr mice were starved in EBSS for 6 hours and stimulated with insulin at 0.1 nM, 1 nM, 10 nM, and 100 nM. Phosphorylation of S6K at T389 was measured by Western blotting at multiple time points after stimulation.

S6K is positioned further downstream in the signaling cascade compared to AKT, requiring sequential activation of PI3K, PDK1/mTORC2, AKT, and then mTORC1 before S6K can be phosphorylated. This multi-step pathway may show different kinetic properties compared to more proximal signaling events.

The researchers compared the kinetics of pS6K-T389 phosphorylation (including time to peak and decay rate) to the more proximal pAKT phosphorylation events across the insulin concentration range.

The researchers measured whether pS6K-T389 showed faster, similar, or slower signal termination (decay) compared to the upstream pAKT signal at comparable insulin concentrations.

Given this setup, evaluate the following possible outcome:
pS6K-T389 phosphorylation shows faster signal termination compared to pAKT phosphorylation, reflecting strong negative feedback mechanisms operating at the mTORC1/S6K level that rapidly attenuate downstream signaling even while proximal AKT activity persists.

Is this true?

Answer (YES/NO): NO